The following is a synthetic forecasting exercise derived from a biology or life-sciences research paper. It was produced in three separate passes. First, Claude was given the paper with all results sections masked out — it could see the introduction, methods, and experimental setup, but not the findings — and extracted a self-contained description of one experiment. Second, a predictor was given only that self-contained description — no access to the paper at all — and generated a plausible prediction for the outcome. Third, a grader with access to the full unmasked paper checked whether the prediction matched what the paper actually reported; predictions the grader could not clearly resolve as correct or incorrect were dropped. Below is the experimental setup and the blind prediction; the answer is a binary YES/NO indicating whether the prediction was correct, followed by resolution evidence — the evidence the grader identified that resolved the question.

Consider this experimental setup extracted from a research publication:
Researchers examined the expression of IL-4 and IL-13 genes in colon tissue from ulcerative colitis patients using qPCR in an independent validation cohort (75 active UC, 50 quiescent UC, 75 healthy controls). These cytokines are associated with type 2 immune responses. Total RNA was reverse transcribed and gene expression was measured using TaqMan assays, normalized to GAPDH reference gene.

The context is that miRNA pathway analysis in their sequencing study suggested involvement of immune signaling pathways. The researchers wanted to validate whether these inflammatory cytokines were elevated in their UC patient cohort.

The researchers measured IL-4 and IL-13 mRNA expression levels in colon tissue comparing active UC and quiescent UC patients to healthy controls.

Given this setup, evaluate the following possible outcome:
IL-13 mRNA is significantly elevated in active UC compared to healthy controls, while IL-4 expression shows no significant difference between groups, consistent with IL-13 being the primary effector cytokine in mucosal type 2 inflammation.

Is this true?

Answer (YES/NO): YES